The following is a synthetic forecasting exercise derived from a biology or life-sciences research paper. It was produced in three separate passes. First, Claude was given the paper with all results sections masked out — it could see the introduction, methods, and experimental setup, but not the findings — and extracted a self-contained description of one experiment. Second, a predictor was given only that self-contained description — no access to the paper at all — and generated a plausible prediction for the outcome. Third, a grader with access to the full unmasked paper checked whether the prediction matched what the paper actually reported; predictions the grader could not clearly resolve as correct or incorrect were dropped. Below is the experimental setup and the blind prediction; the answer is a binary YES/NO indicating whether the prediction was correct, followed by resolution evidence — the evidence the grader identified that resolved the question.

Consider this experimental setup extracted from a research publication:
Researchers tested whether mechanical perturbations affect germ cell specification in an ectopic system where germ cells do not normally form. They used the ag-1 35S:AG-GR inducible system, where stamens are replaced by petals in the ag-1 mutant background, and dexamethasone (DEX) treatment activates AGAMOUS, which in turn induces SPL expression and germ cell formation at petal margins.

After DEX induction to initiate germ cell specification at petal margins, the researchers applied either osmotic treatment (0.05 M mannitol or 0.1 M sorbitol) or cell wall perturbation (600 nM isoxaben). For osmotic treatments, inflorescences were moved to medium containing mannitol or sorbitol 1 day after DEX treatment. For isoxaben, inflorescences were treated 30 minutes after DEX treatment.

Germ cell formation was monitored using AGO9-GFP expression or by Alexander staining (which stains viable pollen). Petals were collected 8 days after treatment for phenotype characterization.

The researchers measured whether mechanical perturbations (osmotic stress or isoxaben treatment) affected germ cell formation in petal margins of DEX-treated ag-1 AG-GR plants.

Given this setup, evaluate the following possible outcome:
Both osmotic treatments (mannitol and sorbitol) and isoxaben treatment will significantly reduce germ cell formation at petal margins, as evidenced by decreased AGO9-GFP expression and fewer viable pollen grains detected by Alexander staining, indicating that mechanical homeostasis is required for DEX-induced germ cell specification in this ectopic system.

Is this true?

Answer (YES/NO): YES